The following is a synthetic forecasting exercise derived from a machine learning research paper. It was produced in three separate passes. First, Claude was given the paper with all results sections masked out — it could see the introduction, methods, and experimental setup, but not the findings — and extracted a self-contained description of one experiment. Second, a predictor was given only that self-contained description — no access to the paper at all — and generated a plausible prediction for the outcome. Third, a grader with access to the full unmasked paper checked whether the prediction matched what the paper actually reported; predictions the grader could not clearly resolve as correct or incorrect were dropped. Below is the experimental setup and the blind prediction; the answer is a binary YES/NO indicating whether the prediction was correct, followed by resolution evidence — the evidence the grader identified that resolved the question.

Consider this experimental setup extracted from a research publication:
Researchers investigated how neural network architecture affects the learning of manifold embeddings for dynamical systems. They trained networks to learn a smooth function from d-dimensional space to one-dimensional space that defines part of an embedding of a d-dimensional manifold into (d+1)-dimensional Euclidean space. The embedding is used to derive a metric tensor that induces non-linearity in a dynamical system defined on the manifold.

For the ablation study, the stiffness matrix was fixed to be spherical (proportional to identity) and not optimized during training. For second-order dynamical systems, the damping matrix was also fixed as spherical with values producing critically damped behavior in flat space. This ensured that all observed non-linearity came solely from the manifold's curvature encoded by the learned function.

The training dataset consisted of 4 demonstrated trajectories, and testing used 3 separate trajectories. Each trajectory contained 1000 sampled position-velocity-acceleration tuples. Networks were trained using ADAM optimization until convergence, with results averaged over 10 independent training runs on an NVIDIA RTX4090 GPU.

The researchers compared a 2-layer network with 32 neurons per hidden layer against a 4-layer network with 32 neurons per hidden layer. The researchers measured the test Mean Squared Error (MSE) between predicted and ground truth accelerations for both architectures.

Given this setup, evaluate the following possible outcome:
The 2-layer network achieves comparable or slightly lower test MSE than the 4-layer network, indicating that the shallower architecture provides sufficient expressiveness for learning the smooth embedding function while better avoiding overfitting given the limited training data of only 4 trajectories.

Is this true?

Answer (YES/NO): NO